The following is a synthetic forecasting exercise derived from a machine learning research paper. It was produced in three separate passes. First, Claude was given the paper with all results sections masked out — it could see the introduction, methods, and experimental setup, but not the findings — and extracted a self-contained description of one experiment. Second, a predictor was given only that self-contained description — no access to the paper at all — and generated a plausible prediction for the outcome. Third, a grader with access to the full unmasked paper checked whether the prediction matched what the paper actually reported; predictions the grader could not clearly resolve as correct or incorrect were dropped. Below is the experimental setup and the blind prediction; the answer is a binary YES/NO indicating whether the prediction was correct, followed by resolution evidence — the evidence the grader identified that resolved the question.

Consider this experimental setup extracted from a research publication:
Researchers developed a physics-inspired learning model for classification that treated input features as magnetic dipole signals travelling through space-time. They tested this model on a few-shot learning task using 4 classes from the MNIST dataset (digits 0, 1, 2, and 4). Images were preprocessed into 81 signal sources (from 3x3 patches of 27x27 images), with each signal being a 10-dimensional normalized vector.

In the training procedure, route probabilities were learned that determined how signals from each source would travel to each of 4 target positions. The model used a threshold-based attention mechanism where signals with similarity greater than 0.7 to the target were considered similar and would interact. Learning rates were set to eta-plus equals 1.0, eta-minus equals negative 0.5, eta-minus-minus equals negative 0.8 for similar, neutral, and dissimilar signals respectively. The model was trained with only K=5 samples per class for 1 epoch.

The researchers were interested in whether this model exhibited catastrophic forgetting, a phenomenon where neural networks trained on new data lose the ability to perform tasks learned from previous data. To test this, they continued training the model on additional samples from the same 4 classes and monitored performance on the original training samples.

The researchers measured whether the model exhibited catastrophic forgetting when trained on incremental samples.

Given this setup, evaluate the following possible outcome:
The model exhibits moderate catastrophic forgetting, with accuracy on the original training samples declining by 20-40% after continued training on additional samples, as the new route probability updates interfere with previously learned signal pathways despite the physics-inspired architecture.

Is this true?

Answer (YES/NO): NO